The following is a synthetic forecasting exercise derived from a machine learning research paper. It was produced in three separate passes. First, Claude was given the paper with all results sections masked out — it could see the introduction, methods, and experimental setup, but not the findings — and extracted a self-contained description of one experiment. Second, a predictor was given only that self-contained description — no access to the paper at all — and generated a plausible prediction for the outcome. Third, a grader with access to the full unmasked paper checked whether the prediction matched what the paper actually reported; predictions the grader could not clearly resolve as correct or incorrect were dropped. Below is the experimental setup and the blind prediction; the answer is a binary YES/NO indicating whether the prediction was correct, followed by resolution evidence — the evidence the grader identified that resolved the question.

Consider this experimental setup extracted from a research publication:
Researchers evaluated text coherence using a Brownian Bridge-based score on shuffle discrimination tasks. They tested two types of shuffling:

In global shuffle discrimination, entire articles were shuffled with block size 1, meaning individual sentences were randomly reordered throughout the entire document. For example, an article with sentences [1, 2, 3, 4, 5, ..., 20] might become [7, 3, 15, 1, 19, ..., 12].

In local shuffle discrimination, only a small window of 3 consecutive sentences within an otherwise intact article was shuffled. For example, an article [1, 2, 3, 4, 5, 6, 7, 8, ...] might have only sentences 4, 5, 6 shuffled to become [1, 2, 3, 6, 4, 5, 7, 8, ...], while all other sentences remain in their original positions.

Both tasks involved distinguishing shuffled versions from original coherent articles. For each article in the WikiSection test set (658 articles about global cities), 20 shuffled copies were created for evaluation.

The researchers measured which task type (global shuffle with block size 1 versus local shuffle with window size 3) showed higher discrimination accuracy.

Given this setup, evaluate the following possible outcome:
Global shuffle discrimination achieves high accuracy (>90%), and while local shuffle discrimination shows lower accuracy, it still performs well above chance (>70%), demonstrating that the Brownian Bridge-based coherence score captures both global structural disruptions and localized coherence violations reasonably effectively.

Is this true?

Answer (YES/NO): YES